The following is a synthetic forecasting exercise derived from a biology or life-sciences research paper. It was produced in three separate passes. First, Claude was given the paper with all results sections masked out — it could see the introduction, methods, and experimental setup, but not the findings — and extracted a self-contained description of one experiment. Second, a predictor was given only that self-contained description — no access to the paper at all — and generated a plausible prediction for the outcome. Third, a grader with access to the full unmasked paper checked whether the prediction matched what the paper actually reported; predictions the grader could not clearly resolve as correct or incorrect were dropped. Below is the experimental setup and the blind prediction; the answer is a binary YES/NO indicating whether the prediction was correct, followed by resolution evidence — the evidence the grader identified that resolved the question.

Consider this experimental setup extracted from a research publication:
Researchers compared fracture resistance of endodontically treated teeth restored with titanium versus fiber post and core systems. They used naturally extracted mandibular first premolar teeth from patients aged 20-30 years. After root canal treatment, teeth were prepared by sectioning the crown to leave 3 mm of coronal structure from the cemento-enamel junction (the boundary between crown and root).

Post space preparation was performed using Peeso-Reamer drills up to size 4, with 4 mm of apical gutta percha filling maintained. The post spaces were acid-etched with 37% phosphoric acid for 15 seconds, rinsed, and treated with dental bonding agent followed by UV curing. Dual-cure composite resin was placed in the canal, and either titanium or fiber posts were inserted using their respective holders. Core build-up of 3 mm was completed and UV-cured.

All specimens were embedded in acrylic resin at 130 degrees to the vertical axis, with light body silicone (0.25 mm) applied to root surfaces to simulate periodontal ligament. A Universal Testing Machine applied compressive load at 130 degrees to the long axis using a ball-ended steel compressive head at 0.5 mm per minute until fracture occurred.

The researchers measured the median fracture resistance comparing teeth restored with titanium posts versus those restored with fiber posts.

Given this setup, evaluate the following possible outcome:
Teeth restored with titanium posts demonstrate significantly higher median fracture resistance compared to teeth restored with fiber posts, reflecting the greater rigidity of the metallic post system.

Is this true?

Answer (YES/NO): NO